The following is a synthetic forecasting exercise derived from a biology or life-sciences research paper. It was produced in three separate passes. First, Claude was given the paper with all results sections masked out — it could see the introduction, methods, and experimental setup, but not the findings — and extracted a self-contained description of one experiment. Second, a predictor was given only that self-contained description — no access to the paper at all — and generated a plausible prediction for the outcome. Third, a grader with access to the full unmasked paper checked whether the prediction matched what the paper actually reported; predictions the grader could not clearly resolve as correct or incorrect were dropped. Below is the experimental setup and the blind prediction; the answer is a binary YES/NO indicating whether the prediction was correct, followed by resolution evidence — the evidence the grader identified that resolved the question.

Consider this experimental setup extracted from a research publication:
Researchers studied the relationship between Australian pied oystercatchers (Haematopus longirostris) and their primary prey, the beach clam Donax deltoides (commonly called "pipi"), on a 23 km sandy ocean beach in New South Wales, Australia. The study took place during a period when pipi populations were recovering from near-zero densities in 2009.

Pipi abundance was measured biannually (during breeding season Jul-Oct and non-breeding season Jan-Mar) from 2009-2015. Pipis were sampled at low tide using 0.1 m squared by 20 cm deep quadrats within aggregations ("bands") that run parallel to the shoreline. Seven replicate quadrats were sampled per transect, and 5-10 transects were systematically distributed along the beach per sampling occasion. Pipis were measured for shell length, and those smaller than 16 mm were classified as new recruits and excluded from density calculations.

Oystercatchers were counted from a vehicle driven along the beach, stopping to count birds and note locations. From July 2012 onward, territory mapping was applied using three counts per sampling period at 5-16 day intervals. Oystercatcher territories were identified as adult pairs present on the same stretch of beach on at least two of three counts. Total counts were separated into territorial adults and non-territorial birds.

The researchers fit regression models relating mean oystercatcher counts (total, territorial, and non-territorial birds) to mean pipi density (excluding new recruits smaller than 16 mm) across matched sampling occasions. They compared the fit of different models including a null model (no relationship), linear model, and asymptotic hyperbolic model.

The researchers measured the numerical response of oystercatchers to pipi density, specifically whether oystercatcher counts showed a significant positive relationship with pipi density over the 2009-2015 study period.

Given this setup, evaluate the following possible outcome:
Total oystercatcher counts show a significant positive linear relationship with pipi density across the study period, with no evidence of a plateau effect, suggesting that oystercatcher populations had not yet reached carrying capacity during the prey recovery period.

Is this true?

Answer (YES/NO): YES